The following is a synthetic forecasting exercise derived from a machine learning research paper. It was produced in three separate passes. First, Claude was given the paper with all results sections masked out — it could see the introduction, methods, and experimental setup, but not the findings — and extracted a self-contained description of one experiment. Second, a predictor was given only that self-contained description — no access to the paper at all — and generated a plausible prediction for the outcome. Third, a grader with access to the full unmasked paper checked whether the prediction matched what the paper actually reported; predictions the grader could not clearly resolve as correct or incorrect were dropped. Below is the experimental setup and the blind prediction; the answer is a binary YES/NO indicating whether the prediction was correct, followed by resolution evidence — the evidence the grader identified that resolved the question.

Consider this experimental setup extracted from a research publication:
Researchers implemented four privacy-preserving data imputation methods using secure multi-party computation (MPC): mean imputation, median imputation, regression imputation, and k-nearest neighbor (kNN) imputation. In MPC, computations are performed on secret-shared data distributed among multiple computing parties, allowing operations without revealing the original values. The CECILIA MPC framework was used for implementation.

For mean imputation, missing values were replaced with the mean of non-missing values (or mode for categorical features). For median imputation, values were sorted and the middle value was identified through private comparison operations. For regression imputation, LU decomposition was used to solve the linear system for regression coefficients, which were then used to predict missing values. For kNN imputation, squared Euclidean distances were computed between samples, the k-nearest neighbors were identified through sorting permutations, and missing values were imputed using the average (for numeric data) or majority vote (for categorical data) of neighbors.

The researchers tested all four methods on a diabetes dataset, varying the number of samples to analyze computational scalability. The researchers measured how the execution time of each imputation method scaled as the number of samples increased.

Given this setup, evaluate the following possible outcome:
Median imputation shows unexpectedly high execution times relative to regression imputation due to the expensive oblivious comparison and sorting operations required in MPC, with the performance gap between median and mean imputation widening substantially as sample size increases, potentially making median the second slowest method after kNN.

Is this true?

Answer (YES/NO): NO